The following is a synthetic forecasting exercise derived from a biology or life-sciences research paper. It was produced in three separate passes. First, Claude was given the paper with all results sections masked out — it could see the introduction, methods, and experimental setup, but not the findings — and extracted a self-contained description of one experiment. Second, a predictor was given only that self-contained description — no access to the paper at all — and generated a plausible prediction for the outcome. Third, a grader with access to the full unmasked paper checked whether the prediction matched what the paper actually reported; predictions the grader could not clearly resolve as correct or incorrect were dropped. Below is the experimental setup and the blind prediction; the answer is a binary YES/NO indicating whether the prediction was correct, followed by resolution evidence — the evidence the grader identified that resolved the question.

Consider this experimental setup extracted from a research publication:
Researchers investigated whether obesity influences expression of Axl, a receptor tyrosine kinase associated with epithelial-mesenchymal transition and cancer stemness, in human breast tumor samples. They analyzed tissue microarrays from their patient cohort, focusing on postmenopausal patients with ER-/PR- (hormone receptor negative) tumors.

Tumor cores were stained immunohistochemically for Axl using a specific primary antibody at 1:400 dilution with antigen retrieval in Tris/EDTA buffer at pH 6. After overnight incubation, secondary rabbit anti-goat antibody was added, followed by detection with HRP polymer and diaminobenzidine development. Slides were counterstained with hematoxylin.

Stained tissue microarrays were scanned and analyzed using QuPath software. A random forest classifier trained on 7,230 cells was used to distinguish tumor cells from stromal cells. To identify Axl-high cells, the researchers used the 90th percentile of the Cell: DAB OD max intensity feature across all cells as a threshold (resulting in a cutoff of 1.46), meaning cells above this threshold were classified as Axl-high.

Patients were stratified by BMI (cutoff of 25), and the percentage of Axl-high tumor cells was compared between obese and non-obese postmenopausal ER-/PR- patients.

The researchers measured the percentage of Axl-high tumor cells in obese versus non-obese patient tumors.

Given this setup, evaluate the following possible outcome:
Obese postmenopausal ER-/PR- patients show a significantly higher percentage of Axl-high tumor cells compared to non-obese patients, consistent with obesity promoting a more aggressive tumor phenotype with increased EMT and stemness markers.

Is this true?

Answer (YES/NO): YES